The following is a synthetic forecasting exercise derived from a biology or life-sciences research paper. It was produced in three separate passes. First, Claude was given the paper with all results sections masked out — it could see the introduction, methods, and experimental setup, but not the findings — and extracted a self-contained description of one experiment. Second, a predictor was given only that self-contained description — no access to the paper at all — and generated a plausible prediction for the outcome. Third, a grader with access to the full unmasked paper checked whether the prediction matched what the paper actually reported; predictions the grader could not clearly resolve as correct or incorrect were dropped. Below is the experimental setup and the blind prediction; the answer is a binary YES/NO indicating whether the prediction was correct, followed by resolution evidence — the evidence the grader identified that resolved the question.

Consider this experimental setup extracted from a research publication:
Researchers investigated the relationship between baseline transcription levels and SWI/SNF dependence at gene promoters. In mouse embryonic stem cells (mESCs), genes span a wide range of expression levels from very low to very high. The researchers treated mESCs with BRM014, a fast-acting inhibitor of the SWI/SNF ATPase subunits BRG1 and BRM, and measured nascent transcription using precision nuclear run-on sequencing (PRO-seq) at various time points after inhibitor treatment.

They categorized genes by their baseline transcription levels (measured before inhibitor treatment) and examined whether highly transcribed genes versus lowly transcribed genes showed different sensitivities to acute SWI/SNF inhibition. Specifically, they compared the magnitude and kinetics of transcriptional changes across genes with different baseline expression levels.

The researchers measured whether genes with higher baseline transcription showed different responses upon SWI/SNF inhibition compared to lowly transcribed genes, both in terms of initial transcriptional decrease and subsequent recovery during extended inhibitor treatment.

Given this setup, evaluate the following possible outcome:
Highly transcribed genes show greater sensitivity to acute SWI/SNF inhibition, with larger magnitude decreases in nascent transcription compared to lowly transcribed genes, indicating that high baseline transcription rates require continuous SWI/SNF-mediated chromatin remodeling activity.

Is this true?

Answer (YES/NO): NO